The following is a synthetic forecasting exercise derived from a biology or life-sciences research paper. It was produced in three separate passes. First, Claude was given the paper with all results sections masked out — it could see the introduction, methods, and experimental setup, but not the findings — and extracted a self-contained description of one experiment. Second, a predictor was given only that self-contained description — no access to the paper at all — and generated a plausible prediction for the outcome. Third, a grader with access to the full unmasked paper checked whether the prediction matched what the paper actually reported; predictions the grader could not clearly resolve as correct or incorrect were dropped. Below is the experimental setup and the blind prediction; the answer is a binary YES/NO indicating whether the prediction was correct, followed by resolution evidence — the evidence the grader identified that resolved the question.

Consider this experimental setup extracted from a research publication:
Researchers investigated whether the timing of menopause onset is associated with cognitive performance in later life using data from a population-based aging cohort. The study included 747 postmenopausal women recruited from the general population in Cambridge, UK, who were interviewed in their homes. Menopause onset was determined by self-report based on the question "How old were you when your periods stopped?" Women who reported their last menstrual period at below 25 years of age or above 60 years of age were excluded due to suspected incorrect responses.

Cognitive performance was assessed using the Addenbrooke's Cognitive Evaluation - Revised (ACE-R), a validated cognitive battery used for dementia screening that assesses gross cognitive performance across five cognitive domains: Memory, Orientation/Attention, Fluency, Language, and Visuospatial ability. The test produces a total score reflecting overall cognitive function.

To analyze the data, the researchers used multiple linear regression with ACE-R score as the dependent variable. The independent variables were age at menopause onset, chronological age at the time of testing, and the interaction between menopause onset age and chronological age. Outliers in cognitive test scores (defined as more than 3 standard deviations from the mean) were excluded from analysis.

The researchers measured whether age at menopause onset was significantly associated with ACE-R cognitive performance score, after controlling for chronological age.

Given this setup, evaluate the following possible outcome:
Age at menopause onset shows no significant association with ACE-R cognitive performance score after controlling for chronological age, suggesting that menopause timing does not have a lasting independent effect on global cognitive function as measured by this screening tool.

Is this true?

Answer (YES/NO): NO